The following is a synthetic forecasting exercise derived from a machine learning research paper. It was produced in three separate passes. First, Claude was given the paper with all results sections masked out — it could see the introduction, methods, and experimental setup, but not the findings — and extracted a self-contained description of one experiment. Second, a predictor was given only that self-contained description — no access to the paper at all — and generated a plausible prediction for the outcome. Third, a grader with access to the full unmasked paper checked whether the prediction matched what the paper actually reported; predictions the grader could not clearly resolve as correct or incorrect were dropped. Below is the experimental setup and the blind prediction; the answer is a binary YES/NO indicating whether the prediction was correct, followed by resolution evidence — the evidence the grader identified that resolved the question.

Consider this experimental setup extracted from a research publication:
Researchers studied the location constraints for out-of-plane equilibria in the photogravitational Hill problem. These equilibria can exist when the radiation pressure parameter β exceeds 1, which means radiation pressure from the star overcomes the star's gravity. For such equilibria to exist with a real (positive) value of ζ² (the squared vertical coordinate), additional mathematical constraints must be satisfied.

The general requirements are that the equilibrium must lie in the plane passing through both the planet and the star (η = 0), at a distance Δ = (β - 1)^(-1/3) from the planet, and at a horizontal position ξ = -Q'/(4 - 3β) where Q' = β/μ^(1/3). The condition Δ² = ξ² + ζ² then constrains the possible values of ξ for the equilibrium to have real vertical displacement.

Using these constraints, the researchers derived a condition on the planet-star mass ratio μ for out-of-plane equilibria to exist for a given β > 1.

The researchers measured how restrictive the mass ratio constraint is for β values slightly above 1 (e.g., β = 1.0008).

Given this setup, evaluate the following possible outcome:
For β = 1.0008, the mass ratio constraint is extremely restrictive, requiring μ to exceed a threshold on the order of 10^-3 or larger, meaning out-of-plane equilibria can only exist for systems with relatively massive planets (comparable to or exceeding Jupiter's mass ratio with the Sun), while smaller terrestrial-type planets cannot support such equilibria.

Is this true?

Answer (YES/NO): YES